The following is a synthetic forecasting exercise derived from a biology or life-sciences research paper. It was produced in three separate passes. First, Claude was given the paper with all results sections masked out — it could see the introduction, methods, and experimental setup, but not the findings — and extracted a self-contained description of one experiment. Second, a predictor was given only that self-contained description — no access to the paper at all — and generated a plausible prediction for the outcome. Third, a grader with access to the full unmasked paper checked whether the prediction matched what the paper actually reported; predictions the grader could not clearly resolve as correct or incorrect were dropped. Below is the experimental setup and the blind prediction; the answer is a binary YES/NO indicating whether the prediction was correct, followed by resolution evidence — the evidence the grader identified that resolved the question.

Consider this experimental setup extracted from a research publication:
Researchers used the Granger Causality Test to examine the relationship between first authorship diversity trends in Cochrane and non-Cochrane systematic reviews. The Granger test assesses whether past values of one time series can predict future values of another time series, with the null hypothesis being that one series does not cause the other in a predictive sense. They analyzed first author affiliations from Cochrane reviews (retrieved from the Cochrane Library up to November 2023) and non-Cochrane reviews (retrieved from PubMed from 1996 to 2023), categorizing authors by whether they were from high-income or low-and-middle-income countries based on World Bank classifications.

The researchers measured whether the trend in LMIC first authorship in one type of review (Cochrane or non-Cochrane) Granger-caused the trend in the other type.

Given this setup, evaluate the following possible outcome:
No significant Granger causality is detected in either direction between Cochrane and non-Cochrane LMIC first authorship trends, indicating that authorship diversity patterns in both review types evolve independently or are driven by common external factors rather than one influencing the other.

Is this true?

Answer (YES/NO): YES